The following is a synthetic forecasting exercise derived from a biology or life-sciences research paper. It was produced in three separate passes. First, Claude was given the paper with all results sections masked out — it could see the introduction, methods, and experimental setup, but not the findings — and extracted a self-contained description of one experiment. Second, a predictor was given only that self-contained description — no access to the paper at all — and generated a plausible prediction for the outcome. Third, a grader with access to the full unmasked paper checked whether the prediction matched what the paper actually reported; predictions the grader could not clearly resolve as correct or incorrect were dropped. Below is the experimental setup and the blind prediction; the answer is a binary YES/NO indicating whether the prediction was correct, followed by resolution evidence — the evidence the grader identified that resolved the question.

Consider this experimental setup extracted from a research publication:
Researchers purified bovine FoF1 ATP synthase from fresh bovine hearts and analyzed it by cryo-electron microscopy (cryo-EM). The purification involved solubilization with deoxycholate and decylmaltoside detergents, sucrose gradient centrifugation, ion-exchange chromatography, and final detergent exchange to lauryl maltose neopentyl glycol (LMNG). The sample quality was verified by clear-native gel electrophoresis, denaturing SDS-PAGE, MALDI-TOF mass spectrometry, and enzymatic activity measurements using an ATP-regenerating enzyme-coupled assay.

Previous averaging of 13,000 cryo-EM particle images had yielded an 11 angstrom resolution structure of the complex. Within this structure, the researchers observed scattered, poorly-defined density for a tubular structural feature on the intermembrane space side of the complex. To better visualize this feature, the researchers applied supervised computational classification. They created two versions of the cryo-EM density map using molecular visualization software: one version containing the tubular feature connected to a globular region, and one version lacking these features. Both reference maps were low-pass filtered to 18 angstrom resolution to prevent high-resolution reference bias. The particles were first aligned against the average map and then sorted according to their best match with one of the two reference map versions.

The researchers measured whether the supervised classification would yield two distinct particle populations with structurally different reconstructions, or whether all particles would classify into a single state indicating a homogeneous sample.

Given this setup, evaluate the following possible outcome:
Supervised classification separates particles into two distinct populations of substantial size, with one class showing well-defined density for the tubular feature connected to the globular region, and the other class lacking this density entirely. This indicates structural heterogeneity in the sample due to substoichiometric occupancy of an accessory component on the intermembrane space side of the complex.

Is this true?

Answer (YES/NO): YES